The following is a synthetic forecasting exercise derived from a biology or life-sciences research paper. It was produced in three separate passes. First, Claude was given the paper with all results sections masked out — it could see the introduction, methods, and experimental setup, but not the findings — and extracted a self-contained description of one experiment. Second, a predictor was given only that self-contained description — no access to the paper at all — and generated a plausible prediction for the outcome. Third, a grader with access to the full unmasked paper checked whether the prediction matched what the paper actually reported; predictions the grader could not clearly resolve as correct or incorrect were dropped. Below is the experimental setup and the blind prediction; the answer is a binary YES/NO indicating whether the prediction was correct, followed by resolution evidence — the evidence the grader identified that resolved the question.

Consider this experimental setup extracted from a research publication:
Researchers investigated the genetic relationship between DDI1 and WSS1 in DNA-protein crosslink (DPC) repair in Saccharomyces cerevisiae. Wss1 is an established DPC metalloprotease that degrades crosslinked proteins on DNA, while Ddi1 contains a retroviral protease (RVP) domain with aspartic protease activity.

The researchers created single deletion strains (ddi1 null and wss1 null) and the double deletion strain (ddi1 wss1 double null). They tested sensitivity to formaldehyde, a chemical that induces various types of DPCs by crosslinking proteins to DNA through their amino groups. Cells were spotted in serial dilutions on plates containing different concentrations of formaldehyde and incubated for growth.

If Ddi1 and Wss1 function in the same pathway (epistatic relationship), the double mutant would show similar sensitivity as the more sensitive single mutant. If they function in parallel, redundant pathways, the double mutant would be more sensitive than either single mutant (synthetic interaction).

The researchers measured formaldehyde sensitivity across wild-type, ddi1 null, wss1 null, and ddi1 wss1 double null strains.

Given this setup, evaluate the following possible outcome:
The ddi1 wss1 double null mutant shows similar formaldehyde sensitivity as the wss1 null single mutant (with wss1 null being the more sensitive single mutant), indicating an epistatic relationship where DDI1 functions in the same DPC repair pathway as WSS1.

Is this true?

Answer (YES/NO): NO